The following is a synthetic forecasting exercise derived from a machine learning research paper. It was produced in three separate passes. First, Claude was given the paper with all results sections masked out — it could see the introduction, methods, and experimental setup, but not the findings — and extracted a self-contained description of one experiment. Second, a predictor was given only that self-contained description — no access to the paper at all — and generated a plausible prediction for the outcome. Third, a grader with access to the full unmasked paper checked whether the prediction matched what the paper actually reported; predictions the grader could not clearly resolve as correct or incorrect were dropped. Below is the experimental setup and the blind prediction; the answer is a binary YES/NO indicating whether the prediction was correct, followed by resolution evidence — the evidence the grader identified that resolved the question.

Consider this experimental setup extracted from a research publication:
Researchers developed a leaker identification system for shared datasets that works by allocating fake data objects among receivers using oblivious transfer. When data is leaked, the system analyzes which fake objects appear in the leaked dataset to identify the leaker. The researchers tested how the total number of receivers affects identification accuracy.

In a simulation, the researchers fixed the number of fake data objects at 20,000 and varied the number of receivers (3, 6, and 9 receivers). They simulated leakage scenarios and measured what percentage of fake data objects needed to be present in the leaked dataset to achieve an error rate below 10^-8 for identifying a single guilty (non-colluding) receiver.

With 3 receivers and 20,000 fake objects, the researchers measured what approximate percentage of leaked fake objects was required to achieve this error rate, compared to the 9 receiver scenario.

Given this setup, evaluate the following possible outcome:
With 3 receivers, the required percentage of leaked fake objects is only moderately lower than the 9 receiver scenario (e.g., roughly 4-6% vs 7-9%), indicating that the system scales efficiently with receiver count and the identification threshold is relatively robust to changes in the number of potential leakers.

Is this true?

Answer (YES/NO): NO